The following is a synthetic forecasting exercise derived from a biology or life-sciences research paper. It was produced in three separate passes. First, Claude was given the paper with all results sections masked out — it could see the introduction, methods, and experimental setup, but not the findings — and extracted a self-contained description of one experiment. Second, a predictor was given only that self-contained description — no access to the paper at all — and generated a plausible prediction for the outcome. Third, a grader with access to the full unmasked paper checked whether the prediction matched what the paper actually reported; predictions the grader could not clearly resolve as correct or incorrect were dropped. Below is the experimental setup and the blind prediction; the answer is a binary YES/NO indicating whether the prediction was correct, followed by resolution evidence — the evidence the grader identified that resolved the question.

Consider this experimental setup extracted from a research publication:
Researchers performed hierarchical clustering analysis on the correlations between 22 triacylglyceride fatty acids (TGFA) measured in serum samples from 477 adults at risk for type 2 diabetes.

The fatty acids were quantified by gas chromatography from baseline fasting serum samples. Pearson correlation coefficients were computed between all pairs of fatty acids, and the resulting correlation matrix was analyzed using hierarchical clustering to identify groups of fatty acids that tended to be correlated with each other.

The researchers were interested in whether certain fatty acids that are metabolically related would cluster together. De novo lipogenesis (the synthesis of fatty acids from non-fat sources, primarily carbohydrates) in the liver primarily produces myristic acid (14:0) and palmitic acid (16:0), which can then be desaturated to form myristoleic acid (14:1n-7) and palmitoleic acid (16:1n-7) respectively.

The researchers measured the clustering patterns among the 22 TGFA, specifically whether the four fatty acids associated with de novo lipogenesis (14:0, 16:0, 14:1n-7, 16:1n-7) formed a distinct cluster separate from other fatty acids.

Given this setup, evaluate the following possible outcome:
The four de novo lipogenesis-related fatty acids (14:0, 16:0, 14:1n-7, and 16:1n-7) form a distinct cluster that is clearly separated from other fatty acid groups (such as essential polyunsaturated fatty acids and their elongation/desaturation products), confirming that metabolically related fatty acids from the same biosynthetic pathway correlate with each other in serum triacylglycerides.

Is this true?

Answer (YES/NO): YES